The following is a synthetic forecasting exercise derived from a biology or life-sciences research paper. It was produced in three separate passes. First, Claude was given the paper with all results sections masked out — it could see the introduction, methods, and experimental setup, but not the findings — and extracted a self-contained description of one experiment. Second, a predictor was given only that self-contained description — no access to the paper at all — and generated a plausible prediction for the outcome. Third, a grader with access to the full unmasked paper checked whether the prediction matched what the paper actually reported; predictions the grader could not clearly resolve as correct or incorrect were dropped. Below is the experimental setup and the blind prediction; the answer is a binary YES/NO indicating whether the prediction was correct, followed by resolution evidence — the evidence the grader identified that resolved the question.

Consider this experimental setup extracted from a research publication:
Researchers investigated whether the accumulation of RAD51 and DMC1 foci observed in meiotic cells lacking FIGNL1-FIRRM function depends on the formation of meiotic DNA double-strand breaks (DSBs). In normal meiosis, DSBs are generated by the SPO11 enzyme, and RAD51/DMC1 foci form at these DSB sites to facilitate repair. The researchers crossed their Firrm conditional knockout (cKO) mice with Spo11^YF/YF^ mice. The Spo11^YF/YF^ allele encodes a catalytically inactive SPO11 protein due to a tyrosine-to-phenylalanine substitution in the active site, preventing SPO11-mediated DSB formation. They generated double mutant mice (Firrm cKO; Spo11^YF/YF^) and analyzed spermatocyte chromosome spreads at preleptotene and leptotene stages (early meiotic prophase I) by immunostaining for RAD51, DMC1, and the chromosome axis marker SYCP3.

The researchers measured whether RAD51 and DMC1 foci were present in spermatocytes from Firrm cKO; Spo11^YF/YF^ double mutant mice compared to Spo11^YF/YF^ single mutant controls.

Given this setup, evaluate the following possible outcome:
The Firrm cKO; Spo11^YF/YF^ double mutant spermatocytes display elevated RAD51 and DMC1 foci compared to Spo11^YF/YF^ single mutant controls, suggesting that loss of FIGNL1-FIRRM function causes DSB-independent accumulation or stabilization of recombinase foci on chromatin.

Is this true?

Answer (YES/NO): YES